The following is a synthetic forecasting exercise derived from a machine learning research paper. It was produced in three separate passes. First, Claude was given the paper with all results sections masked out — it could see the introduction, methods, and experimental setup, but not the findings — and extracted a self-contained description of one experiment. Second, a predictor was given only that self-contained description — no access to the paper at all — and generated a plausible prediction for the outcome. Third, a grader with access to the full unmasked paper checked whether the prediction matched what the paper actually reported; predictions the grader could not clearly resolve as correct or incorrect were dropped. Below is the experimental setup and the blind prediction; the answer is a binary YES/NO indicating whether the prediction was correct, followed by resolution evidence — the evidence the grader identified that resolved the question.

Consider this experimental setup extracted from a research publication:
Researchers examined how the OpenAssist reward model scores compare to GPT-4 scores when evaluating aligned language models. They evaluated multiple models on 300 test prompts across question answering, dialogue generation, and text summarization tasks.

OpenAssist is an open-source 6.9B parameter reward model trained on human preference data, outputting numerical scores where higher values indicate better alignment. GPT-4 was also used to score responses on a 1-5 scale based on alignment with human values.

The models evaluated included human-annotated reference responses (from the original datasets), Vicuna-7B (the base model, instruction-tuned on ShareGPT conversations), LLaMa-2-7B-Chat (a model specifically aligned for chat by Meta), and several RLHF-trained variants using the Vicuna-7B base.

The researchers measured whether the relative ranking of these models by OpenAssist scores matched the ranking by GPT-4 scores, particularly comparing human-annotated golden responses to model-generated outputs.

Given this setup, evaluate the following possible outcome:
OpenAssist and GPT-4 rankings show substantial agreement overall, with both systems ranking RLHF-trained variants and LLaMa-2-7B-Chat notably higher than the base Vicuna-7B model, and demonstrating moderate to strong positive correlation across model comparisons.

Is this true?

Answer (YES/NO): YES